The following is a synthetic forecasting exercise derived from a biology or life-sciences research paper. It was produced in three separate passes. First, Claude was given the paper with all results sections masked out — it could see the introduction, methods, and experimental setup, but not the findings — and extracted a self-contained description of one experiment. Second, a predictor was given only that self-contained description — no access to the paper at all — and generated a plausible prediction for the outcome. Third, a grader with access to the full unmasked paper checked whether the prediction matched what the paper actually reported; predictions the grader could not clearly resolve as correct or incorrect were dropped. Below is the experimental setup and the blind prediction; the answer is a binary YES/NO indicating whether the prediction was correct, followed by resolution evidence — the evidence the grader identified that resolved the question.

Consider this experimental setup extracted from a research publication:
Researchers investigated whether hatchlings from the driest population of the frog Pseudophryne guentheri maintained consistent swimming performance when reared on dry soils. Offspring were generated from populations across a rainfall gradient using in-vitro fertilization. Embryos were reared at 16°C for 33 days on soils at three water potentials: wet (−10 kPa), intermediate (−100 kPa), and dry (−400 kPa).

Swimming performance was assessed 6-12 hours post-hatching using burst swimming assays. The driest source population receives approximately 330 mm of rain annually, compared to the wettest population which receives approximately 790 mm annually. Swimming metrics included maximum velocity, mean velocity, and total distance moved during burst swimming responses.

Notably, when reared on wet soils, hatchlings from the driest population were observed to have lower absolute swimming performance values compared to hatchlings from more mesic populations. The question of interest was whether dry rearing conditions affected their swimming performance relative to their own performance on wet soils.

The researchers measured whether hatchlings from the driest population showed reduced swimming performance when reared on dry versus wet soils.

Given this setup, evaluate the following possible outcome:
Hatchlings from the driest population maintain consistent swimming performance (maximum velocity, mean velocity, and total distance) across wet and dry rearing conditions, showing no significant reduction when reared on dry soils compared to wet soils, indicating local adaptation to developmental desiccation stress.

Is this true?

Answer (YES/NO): YES